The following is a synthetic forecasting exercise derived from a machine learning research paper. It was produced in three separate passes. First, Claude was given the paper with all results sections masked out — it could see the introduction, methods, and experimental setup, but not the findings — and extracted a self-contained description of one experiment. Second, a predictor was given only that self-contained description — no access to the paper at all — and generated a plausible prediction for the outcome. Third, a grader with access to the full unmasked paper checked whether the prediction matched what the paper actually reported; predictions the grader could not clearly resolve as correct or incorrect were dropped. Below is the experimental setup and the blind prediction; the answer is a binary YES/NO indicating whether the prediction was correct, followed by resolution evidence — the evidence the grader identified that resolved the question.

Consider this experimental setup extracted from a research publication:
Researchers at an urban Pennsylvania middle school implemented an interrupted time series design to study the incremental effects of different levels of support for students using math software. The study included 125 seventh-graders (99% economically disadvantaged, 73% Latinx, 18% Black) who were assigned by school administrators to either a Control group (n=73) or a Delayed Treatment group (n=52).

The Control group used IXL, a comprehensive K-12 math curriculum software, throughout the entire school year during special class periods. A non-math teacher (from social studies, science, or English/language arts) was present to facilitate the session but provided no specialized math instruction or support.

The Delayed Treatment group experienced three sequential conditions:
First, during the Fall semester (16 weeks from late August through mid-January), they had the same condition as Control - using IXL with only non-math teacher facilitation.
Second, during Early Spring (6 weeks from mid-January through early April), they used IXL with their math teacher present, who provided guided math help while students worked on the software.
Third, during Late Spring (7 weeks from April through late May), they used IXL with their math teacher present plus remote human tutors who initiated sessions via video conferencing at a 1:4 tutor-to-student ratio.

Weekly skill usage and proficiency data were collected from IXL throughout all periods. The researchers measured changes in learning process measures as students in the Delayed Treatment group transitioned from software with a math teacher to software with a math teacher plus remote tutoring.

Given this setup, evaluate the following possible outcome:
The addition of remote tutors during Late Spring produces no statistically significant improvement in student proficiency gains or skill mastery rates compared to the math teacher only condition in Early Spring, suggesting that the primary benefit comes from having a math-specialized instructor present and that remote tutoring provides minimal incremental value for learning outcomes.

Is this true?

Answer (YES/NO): NO